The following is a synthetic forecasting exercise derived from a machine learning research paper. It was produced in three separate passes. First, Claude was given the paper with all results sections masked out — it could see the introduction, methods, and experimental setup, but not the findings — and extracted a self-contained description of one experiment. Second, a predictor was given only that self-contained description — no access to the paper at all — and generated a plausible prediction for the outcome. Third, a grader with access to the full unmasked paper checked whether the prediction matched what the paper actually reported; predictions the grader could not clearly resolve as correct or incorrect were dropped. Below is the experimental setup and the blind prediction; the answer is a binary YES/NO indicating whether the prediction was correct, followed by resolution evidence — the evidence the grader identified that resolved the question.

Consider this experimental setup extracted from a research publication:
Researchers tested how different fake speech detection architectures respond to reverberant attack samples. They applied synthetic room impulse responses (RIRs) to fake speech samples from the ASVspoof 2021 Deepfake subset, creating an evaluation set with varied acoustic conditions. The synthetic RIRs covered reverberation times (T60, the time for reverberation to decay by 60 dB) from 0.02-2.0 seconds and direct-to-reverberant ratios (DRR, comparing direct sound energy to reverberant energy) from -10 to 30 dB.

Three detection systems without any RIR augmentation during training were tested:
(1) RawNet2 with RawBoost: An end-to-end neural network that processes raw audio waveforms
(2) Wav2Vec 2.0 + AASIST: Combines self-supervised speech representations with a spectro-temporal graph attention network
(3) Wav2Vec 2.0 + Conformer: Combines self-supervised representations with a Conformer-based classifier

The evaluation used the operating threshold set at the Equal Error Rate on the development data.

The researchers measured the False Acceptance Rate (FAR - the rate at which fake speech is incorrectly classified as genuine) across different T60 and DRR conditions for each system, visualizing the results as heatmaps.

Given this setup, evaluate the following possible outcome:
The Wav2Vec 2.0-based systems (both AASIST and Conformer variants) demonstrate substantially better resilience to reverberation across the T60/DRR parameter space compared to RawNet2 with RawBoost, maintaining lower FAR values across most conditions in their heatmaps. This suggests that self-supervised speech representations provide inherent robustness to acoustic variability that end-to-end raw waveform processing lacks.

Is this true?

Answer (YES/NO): YES